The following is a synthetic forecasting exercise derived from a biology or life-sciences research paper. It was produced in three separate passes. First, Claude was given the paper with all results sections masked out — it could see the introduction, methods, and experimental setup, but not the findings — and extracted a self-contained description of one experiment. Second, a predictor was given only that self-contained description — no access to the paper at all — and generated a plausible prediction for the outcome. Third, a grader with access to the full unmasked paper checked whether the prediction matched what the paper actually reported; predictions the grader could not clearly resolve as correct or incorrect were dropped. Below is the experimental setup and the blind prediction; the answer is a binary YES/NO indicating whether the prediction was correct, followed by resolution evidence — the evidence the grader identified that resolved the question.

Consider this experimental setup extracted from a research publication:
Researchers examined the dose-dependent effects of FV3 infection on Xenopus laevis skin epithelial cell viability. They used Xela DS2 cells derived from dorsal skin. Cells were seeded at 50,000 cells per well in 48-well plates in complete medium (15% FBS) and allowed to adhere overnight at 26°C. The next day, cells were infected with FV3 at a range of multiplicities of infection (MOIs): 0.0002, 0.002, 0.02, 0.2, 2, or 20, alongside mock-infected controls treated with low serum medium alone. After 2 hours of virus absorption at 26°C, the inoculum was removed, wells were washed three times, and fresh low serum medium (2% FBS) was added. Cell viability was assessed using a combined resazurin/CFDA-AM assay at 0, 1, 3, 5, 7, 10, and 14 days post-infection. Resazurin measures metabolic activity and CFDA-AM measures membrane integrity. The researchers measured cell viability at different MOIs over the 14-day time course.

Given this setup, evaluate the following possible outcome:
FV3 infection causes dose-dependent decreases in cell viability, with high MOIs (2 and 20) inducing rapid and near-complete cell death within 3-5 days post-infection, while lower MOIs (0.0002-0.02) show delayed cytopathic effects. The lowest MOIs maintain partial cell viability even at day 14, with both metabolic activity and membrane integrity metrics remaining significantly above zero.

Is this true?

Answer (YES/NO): NO